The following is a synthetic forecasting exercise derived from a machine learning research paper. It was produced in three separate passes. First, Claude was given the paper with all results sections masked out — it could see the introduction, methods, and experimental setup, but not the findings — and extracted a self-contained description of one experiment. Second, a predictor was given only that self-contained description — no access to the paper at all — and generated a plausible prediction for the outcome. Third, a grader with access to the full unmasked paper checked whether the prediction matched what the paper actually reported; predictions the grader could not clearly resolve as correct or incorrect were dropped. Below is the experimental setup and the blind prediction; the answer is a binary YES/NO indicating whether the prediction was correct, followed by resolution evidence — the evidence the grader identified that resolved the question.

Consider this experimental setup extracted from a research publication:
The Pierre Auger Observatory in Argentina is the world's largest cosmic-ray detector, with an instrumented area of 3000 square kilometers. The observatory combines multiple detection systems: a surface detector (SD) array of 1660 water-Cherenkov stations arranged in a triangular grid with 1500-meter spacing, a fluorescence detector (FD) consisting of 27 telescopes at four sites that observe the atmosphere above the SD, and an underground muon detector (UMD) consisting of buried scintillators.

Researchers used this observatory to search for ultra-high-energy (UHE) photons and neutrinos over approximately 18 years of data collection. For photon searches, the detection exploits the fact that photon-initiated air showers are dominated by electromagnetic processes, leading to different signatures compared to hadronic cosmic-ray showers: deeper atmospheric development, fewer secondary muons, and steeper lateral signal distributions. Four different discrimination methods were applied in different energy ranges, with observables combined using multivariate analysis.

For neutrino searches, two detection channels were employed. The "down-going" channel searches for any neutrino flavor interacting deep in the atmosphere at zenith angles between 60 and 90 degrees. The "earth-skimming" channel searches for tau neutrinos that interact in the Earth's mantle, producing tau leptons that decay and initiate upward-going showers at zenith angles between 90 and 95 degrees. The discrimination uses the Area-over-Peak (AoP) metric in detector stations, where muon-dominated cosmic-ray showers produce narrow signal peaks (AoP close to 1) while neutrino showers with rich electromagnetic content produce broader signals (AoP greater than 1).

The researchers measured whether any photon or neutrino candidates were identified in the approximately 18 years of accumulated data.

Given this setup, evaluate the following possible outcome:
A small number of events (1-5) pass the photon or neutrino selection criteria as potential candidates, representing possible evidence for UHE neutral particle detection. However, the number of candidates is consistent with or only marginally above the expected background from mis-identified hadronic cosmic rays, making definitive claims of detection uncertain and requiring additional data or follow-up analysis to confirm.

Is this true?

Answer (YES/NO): NO